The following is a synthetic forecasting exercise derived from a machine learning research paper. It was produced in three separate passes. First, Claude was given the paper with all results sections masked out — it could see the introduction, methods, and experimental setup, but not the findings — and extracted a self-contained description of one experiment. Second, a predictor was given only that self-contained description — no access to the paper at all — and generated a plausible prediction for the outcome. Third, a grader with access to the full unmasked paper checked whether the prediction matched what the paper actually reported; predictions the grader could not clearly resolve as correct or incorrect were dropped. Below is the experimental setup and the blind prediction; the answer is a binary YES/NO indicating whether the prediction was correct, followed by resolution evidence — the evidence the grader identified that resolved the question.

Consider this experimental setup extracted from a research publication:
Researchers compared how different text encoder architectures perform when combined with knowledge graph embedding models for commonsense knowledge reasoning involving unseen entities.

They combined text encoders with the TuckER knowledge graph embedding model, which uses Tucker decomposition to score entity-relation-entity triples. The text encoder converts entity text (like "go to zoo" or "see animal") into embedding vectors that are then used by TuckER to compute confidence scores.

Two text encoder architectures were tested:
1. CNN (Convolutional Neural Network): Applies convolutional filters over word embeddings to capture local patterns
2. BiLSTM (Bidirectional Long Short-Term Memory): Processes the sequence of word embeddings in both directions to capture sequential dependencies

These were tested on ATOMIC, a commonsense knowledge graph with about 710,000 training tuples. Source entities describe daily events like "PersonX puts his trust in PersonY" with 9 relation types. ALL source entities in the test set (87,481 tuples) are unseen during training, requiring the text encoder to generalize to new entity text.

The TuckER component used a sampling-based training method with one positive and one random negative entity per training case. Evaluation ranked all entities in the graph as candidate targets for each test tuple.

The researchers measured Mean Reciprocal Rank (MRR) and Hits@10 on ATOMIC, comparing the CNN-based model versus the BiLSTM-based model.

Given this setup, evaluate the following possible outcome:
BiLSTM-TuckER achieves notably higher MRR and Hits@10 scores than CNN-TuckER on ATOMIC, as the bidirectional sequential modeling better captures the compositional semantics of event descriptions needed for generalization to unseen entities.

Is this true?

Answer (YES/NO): YES